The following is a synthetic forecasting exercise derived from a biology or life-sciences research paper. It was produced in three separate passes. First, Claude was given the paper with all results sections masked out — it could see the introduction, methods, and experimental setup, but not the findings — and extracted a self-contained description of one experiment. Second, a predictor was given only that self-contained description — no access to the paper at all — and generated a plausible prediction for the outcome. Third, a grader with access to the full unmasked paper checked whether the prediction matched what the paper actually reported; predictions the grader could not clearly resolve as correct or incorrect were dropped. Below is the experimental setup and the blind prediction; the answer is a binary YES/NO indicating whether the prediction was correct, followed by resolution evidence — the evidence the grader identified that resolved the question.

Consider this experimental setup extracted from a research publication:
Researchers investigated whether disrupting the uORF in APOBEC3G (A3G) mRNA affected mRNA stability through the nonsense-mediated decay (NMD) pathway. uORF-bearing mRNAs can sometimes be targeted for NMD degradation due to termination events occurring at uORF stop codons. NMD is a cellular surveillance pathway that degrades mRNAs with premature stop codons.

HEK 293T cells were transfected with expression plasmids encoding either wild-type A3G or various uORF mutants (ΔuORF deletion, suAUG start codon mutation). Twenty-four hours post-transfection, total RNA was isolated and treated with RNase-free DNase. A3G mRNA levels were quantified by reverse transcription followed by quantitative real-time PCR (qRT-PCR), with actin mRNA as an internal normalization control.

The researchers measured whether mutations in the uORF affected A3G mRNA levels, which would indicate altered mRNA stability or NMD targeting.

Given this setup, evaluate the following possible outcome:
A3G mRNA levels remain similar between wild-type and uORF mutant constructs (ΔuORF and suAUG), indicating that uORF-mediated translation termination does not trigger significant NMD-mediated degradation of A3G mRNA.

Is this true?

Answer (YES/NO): YES